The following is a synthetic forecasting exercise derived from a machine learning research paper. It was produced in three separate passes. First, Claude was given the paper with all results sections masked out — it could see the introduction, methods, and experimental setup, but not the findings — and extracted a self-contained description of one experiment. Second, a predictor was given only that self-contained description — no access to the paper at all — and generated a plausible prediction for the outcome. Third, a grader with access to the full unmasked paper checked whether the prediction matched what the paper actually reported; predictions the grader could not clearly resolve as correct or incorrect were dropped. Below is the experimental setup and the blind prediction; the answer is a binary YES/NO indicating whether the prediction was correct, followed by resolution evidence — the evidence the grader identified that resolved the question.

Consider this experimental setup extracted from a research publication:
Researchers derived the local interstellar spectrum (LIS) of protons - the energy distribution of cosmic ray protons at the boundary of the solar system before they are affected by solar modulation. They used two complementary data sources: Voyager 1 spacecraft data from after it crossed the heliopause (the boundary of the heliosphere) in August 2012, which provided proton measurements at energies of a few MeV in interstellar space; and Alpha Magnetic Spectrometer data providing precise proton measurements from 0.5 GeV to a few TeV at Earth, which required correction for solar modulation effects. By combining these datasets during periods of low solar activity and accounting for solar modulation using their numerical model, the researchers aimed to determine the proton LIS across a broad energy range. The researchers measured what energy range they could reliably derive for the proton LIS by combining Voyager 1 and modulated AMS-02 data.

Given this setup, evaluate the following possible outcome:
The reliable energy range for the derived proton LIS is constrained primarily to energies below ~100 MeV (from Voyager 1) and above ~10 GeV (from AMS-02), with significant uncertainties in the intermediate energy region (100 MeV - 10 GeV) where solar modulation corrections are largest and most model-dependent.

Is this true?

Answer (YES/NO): NO